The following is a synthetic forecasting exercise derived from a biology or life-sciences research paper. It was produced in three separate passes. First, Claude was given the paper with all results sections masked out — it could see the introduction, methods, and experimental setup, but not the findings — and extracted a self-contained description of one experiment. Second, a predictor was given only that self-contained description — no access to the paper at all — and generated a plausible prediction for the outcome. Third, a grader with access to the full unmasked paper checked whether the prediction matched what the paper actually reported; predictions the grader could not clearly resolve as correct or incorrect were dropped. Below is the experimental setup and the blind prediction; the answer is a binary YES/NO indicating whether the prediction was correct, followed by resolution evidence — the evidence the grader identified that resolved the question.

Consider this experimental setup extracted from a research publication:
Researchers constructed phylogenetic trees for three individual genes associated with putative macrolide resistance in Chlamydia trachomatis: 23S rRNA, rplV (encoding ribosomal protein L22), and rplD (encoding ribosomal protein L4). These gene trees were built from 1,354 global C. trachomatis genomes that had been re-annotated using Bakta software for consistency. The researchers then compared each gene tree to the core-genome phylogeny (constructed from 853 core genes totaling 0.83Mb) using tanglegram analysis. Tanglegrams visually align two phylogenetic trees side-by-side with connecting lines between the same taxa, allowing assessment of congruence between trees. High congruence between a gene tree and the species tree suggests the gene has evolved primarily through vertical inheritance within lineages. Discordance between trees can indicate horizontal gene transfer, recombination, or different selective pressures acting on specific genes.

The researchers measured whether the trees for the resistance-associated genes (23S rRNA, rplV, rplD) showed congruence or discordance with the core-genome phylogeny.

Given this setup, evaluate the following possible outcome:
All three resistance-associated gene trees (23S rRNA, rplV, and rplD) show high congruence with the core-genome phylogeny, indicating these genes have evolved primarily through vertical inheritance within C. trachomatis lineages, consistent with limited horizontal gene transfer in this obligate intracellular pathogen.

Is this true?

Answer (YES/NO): YES